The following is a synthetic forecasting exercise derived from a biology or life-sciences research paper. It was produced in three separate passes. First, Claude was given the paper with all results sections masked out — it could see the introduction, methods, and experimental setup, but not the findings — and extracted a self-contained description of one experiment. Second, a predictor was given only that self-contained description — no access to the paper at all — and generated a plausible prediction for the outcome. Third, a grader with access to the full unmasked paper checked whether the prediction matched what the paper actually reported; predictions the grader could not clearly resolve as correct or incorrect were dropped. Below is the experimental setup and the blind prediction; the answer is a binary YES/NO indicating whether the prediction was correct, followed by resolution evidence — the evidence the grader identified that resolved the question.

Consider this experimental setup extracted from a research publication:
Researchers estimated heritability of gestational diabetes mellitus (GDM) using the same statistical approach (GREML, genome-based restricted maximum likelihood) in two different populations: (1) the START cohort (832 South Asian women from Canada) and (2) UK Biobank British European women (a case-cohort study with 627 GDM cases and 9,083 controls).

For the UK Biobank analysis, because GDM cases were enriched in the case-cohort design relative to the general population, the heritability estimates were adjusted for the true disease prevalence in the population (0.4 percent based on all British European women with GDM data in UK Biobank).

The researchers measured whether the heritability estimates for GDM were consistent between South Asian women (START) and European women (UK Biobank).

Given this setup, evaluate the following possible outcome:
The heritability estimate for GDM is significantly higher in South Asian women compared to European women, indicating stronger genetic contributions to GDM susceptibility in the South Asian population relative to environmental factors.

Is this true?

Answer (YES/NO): NO